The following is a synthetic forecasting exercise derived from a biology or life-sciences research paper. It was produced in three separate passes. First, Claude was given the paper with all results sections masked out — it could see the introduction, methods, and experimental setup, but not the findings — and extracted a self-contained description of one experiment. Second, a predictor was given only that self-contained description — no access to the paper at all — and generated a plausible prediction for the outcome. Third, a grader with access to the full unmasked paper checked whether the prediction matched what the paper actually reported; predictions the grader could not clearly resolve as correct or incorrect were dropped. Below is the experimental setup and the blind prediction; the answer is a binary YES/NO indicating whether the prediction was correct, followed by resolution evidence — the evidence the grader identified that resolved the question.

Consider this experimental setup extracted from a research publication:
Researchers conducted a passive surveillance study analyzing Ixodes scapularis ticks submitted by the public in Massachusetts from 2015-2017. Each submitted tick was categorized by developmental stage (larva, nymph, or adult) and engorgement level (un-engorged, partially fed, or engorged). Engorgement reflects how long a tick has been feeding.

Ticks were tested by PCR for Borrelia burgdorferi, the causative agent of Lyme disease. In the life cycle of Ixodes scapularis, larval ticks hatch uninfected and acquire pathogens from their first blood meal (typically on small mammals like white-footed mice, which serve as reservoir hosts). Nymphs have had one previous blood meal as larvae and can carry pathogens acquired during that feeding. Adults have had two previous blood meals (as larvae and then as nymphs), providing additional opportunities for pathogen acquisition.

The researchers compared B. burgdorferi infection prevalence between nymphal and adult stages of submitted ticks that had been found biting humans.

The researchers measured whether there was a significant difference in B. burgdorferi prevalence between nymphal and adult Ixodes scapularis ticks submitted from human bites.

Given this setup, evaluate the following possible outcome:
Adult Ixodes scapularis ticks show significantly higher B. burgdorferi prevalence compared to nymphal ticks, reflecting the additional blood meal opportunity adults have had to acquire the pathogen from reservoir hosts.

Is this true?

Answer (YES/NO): YES